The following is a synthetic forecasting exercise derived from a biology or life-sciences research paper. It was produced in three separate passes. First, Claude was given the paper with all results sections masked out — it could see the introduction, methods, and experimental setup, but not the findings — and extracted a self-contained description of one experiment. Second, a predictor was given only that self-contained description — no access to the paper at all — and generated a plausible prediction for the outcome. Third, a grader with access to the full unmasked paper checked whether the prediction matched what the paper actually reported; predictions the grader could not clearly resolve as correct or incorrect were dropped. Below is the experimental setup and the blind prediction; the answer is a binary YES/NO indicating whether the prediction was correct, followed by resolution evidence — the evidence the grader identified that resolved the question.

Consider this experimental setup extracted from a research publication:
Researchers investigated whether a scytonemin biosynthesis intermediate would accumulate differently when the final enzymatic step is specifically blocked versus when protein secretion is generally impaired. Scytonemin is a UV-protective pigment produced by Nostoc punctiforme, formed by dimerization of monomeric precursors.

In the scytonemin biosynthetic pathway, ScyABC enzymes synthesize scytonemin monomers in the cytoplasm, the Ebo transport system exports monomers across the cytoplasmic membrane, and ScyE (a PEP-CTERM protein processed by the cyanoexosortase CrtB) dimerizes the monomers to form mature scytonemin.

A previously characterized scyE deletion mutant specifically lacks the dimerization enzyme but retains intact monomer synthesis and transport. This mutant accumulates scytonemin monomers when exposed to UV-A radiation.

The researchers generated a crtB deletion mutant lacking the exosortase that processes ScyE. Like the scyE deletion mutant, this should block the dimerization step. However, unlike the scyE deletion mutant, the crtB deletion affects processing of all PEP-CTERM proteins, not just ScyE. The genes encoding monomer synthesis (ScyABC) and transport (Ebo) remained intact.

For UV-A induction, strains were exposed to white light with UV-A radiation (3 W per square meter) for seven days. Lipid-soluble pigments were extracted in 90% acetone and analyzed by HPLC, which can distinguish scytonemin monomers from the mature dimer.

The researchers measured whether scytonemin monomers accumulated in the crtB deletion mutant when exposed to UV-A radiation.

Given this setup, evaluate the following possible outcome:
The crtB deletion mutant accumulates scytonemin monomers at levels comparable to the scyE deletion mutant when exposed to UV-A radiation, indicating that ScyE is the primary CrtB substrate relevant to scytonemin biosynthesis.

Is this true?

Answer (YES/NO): NO